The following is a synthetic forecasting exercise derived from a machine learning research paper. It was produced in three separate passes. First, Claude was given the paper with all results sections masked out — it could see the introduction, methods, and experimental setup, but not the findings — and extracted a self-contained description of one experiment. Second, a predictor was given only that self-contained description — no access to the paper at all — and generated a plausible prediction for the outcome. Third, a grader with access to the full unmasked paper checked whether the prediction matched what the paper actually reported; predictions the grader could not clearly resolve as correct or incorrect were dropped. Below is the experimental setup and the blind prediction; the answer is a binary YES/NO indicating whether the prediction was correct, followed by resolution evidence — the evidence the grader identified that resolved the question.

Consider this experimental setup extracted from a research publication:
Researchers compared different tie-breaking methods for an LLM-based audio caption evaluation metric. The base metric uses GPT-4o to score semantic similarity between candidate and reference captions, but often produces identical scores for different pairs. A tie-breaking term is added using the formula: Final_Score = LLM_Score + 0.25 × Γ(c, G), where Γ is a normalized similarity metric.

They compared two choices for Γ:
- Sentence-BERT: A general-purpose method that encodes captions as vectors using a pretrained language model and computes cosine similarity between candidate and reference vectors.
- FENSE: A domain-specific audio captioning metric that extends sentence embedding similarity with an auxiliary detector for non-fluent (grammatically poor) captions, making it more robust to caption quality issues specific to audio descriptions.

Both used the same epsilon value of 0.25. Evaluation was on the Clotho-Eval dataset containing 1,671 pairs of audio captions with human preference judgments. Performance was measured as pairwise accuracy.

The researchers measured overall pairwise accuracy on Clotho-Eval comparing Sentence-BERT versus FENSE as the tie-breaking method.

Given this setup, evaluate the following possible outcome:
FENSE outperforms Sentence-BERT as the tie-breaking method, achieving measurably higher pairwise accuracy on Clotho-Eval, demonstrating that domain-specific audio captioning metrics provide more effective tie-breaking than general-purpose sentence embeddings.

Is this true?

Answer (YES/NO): YES